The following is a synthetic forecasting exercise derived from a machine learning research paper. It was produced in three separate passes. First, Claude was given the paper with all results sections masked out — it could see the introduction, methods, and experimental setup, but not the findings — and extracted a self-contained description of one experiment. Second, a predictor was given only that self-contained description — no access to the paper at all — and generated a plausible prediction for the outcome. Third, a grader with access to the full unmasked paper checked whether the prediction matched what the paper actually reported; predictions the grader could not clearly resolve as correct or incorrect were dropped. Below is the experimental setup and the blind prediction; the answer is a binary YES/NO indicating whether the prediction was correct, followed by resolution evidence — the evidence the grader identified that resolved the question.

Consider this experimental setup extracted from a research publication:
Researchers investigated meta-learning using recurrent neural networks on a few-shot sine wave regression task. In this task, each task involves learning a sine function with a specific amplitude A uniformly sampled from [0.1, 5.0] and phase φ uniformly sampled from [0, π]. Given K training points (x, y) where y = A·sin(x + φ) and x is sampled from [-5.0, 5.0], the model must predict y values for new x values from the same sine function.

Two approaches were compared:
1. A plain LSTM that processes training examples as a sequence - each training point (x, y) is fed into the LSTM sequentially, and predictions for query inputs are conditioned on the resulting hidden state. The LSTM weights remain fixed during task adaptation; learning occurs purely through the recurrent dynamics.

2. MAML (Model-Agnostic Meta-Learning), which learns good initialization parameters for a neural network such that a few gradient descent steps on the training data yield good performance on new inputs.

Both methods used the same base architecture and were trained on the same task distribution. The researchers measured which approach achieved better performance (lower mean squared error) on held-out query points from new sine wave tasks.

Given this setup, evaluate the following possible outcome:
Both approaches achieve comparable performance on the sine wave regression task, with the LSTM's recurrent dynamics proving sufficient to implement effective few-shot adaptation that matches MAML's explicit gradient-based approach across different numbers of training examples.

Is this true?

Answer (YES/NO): NO